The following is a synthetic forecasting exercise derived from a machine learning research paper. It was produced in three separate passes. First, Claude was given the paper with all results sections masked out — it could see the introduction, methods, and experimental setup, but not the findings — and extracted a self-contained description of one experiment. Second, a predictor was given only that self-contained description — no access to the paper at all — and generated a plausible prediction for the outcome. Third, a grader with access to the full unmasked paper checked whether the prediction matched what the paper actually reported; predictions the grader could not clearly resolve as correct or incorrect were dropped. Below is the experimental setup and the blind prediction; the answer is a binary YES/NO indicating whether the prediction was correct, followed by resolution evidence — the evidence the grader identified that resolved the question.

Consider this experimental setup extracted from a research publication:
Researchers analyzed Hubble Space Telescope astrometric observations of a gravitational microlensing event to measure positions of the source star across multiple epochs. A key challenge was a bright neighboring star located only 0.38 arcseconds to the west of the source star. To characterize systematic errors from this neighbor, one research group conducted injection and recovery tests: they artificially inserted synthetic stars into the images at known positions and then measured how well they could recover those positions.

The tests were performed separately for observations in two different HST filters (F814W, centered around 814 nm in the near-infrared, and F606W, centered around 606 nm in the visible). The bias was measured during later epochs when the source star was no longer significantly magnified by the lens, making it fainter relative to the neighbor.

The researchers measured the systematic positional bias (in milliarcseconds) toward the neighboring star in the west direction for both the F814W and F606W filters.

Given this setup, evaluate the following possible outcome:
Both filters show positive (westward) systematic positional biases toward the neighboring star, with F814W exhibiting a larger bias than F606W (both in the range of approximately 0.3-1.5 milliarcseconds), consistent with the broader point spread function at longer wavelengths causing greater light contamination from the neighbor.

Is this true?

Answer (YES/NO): NO